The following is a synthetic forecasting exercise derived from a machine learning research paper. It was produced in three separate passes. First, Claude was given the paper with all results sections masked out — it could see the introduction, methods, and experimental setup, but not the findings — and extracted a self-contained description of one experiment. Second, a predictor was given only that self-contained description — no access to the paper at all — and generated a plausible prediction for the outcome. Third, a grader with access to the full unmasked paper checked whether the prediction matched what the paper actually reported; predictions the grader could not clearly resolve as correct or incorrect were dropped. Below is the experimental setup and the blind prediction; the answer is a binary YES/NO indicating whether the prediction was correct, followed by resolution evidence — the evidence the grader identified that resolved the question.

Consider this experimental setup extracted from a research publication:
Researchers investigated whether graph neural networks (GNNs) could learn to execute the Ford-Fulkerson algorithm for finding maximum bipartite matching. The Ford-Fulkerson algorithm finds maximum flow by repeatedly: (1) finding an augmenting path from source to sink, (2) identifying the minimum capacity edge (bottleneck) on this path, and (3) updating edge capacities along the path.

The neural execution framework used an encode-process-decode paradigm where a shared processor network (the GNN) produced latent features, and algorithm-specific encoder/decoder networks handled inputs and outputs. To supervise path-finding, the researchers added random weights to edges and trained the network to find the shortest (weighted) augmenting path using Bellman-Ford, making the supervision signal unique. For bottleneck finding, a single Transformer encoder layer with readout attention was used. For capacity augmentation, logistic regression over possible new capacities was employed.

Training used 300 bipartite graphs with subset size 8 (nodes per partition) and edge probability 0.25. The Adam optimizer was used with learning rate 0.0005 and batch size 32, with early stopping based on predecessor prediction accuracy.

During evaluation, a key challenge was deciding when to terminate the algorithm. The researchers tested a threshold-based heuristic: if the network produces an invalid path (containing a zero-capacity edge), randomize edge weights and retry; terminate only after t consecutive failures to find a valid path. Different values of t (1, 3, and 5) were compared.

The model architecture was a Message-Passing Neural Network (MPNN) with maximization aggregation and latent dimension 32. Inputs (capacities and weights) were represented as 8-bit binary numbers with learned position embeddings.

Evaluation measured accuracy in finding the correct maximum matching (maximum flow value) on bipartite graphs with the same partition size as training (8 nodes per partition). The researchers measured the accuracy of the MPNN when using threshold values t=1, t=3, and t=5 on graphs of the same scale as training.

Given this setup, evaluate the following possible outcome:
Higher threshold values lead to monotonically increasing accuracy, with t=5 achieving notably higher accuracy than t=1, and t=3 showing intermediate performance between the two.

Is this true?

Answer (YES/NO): NO